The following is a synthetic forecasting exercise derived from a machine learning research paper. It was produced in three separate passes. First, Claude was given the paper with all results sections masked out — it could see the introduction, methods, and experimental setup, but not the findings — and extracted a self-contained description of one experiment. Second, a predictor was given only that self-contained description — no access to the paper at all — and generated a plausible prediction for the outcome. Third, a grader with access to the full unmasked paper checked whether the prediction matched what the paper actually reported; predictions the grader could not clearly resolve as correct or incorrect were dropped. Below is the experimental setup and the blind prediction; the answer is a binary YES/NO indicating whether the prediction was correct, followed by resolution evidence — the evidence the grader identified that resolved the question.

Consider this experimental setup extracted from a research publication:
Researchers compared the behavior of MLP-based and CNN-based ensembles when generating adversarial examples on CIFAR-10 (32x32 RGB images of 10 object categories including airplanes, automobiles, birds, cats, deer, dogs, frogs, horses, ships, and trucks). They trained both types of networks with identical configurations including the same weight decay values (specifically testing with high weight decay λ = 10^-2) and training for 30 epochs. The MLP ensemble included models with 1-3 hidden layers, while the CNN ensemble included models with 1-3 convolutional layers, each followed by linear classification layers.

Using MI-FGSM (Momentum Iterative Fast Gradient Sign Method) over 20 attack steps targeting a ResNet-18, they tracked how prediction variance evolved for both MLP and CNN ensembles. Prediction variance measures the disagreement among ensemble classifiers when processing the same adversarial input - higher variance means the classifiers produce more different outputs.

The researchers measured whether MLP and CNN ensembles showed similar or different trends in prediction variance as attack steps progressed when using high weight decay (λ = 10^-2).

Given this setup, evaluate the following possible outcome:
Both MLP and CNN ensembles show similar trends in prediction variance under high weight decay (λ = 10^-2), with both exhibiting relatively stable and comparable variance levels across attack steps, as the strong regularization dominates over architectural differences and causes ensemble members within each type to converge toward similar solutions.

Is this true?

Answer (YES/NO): NO